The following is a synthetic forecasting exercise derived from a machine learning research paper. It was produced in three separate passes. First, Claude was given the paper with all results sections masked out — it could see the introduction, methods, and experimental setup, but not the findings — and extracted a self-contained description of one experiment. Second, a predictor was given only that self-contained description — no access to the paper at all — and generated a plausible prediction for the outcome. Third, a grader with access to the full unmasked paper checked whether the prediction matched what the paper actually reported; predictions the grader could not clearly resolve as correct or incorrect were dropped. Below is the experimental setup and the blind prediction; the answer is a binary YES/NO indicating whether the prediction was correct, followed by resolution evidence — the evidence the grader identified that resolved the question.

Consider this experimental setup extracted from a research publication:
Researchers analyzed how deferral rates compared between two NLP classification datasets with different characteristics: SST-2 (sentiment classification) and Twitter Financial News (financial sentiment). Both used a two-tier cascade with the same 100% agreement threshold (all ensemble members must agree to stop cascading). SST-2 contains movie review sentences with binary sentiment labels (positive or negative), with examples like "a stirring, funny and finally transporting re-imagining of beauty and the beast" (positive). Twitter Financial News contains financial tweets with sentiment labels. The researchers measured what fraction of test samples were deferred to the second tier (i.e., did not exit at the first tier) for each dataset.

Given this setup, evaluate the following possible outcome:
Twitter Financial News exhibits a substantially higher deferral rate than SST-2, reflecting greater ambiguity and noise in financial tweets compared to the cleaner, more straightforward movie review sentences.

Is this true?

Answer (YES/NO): YES